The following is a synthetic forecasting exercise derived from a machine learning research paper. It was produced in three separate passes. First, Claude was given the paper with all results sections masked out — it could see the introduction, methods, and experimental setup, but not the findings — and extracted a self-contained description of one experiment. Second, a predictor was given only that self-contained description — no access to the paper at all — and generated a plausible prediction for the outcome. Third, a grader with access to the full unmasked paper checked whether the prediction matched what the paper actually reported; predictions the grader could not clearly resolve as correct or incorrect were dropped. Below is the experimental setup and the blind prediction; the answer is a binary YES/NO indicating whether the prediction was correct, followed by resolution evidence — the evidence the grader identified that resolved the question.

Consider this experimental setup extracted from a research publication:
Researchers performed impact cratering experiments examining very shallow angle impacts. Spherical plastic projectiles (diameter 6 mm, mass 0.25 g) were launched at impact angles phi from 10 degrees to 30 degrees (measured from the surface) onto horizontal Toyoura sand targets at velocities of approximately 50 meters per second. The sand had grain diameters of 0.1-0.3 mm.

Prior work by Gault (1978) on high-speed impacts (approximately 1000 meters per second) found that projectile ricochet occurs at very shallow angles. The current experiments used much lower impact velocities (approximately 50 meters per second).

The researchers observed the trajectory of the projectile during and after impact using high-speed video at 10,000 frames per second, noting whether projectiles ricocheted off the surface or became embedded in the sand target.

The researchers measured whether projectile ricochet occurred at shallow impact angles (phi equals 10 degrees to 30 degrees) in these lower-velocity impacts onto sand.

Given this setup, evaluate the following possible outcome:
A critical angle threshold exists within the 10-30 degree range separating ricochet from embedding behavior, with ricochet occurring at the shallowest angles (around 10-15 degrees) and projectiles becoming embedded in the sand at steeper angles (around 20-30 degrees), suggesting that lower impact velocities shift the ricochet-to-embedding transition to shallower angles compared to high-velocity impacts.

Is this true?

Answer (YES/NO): NO